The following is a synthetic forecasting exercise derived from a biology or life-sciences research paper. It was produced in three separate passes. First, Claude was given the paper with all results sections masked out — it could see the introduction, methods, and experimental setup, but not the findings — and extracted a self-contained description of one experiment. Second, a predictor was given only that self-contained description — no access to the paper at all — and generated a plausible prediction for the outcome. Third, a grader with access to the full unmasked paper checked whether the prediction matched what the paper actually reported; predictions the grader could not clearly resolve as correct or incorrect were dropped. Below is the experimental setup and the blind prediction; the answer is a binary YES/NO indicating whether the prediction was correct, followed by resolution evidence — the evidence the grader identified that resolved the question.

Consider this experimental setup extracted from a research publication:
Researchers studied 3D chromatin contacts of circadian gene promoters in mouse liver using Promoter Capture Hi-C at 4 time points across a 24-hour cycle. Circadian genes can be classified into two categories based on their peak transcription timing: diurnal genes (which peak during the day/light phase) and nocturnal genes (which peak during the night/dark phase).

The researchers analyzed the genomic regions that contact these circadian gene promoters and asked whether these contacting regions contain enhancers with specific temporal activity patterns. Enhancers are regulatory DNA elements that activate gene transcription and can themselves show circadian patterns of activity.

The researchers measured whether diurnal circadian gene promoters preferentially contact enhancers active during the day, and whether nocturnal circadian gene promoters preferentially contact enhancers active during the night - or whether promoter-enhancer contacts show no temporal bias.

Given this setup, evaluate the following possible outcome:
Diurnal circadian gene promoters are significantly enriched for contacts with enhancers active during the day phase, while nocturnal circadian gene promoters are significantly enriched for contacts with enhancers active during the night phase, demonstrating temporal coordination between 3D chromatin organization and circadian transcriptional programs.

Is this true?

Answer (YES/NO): YES